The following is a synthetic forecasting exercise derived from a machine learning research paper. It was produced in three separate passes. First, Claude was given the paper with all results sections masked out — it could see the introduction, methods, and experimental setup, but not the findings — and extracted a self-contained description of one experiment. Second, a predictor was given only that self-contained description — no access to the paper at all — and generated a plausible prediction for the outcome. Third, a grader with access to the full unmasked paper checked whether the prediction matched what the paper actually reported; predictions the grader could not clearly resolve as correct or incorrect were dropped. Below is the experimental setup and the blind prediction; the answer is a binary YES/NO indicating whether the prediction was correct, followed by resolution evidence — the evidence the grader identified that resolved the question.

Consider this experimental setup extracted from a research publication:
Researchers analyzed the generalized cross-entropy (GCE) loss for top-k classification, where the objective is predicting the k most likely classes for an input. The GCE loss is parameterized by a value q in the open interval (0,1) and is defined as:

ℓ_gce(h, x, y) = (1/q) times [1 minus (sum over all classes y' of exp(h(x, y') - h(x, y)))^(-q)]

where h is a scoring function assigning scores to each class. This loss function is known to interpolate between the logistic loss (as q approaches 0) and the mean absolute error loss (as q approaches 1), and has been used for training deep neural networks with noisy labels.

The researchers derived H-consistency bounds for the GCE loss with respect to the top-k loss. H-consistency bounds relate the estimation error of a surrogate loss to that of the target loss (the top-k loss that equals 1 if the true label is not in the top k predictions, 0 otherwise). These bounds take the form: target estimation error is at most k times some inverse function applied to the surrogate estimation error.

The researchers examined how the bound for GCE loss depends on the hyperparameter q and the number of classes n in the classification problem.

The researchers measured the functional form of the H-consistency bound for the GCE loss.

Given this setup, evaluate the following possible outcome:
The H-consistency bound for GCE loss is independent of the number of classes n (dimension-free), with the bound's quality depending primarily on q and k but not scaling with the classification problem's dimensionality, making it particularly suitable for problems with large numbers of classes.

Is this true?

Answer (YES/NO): NO